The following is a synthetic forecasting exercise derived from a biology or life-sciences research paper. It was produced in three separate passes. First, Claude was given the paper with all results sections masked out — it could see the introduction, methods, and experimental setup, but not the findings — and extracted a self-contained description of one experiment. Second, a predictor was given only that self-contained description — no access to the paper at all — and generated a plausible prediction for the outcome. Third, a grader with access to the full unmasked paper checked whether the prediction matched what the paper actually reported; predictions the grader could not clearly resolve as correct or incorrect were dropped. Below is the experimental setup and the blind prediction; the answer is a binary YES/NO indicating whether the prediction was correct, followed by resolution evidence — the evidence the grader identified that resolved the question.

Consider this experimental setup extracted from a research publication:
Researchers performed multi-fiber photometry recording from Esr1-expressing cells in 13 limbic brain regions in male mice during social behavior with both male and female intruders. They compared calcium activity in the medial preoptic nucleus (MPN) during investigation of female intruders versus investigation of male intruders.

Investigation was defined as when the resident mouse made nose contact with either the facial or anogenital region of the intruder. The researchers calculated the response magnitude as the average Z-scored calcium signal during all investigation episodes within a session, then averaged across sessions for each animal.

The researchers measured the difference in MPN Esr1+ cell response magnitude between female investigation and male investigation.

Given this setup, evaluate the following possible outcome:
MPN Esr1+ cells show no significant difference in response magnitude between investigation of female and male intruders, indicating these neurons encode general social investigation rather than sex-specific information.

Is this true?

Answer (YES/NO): NO